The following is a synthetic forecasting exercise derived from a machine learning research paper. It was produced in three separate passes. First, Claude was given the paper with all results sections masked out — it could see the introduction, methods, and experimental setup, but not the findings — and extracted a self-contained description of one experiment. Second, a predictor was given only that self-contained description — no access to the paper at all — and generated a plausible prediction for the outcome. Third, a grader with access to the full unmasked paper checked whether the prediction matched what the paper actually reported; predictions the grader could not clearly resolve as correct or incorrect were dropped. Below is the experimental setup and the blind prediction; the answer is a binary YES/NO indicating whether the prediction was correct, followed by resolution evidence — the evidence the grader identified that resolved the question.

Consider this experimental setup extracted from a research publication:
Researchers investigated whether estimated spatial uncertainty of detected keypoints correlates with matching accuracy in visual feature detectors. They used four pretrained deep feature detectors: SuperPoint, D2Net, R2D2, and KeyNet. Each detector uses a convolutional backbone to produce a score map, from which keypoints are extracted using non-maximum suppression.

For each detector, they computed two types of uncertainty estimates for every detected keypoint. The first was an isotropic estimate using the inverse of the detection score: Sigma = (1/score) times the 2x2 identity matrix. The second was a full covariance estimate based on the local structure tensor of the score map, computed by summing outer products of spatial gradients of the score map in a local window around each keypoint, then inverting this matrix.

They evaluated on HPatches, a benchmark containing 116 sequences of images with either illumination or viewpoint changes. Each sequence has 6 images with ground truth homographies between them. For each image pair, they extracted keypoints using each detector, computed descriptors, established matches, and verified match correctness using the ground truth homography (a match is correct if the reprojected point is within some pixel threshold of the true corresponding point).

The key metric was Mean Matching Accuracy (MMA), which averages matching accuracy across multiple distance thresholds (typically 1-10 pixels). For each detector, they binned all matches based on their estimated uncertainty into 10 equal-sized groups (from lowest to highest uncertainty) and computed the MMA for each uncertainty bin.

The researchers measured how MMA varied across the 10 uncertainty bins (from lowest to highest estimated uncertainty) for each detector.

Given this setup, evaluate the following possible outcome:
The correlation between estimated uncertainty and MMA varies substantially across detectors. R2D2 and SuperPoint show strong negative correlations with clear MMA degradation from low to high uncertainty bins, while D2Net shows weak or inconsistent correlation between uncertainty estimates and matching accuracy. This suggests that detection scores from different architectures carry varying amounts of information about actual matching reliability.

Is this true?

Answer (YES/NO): NO